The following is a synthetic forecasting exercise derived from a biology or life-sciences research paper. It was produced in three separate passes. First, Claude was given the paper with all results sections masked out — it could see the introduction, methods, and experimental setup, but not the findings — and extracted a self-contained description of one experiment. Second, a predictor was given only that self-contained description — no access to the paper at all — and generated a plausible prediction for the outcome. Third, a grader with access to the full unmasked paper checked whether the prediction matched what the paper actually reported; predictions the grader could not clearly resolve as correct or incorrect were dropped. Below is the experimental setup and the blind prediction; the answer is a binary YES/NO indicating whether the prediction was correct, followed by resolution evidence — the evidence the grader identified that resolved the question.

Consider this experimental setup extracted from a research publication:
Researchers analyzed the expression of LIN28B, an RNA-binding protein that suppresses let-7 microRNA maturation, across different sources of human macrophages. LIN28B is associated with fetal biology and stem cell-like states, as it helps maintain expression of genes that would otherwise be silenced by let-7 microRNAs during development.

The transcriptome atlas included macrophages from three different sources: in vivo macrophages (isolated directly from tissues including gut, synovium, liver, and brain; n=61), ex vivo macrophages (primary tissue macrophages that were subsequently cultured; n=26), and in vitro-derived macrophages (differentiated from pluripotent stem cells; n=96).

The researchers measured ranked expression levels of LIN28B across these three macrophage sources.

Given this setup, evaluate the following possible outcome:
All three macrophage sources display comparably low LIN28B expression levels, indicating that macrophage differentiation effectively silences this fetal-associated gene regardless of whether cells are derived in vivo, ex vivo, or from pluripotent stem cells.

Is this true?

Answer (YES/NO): NO